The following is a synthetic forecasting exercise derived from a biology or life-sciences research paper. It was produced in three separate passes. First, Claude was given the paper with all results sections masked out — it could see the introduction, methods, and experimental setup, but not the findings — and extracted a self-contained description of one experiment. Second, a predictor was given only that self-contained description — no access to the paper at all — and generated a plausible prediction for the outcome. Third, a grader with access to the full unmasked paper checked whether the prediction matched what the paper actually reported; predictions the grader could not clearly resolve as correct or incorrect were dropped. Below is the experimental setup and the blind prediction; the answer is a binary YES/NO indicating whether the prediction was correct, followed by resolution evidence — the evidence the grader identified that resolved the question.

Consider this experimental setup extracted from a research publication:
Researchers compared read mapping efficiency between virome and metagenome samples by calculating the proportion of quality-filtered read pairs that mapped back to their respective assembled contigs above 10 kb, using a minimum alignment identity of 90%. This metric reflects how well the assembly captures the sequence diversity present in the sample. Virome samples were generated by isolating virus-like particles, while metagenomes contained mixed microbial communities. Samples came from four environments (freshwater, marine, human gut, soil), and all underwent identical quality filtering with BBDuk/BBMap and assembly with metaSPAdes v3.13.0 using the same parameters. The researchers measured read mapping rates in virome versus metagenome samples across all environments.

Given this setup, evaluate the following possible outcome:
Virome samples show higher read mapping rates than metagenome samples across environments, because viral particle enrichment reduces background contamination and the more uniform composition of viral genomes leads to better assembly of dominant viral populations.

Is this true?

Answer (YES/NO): YES